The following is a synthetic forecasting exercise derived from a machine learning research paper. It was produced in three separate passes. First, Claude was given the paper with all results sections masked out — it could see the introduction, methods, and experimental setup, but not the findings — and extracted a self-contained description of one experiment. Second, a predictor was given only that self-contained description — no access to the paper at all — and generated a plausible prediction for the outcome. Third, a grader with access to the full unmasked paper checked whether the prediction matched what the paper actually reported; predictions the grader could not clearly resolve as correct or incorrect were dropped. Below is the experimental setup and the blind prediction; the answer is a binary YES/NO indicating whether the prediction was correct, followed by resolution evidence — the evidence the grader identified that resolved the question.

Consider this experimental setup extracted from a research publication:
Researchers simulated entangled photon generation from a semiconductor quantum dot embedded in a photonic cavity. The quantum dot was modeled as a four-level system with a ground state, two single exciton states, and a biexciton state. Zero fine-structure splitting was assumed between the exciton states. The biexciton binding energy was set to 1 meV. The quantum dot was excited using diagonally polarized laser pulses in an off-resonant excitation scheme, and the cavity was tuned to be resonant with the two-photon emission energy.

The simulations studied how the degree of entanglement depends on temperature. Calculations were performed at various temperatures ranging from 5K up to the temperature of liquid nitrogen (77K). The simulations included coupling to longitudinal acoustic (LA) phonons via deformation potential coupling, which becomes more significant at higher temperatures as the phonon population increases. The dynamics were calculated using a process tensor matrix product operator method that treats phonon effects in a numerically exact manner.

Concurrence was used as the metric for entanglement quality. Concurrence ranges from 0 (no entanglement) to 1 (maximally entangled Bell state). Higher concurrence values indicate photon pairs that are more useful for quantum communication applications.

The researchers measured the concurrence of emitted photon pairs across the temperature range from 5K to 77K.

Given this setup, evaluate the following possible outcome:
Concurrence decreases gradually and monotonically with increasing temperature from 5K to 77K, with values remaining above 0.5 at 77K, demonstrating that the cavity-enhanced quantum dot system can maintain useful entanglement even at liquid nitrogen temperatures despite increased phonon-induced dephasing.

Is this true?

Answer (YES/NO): NO